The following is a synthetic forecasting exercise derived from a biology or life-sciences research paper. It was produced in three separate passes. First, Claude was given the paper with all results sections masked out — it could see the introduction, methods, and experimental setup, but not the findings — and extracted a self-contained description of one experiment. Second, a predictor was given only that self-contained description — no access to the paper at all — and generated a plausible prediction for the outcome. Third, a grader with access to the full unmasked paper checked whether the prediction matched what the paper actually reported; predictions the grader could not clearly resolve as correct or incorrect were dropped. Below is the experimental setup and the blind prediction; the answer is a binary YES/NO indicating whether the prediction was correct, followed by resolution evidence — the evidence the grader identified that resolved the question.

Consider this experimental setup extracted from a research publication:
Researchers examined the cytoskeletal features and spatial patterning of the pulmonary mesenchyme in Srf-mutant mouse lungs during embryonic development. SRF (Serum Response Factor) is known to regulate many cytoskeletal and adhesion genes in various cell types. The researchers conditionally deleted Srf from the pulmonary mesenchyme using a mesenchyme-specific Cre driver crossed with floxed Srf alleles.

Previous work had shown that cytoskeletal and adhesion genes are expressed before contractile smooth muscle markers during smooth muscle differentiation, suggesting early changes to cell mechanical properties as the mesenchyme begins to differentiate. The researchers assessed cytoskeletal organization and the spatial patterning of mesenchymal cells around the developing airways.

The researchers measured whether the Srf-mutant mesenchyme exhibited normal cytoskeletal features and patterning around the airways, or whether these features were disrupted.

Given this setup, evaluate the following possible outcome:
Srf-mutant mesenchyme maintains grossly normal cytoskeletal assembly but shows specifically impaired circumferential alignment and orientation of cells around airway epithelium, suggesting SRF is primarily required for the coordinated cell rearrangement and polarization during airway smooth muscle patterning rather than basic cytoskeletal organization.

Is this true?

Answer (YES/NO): NO